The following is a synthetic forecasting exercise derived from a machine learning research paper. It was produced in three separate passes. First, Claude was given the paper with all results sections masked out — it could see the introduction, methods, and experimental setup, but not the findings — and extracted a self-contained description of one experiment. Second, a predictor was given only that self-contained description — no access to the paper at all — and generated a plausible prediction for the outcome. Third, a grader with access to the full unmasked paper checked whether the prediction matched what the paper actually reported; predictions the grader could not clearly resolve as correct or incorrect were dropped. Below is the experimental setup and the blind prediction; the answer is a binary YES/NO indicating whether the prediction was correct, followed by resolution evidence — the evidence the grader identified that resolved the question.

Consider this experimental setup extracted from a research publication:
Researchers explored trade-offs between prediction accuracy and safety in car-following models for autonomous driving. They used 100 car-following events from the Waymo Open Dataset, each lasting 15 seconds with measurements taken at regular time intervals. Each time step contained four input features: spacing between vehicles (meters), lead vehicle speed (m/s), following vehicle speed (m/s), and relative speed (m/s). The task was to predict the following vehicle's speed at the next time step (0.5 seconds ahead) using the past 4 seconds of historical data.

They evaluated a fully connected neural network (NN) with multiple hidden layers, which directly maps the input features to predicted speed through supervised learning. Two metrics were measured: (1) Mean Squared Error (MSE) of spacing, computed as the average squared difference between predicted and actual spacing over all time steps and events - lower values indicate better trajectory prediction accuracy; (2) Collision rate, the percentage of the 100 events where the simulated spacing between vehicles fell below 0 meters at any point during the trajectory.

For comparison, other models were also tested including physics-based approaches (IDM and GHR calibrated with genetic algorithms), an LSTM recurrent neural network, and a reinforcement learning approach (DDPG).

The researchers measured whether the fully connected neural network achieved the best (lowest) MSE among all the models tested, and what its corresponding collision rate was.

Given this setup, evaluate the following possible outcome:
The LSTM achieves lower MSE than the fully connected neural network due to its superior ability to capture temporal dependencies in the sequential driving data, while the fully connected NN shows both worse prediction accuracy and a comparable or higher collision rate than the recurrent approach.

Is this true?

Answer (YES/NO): NO